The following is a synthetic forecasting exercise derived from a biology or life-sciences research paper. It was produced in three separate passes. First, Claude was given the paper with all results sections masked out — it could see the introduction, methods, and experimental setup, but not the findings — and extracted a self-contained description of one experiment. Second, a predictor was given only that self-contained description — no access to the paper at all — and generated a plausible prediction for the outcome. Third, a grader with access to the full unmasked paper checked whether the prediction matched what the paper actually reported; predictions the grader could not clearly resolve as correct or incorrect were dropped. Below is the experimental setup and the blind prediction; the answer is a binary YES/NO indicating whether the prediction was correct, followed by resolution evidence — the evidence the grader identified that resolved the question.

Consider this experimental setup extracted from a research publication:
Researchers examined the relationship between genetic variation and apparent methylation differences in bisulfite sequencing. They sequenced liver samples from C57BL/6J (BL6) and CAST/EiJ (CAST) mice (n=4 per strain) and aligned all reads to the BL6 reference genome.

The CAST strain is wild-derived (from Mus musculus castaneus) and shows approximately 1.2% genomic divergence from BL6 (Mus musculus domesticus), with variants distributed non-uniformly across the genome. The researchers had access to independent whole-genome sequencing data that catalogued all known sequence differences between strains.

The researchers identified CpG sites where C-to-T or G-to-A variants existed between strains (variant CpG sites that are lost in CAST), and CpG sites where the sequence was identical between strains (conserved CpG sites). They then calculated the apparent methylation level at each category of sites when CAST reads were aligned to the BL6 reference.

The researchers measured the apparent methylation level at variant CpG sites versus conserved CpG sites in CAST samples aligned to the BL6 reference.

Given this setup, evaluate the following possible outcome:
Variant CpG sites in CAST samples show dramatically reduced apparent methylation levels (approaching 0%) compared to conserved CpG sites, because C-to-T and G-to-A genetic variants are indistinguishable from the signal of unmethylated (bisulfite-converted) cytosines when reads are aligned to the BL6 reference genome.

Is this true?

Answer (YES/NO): YES